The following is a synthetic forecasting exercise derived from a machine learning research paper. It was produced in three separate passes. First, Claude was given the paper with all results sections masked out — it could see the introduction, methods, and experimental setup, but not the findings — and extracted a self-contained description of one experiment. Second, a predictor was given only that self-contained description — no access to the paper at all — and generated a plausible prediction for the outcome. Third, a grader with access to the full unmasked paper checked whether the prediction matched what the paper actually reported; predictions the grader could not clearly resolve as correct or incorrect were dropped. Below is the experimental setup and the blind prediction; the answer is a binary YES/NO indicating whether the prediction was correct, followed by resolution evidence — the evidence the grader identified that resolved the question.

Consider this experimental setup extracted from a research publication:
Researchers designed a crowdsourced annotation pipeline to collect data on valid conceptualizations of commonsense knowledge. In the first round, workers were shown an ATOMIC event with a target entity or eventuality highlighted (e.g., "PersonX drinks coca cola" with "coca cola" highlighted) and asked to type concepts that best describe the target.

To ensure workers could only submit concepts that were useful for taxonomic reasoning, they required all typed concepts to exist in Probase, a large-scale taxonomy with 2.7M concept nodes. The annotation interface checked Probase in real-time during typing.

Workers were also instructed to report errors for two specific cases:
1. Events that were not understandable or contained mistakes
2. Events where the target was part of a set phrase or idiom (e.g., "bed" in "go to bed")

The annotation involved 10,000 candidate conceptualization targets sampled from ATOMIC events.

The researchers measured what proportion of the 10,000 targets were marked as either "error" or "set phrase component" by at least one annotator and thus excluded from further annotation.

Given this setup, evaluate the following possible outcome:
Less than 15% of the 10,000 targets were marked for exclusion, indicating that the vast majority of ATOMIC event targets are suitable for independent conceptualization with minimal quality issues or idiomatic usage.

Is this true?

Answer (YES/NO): YES